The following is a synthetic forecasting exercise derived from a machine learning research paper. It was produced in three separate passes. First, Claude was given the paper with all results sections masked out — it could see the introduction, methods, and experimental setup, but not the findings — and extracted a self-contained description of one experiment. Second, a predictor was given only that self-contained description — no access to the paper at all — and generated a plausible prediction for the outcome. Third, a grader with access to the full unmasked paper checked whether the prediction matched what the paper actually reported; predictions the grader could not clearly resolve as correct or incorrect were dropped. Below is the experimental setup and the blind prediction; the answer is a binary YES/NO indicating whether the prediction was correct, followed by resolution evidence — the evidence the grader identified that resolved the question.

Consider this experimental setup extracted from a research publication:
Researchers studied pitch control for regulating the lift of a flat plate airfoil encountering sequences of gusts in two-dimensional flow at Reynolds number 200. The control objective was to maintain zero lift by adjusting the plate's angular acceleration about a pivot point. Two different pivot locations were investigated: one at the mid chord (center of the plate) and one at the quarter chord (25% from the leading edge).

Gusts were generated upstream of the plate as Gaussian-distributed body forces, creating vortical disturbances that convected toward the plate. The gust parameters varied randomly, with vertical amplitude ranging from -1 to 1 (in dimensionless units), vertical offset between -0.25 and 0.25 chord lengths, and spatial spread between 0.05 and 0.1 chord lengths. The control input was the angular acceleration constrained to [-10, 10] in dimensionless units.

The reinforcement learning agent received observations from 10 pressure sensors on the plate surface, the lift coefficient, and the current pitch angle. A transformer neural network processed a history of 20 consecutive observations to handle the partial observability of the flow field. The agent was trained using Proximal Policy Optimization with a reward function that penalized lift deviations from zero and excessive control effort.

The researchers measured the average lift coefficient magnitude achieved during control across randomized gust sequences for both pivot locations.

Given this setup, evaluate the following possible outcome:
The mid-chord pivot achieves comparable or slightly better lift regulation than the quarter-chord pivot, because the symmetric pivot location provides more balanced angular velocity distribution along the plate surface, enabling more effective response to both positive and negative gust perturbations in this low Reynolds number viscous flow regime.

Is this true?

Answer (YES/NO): NO